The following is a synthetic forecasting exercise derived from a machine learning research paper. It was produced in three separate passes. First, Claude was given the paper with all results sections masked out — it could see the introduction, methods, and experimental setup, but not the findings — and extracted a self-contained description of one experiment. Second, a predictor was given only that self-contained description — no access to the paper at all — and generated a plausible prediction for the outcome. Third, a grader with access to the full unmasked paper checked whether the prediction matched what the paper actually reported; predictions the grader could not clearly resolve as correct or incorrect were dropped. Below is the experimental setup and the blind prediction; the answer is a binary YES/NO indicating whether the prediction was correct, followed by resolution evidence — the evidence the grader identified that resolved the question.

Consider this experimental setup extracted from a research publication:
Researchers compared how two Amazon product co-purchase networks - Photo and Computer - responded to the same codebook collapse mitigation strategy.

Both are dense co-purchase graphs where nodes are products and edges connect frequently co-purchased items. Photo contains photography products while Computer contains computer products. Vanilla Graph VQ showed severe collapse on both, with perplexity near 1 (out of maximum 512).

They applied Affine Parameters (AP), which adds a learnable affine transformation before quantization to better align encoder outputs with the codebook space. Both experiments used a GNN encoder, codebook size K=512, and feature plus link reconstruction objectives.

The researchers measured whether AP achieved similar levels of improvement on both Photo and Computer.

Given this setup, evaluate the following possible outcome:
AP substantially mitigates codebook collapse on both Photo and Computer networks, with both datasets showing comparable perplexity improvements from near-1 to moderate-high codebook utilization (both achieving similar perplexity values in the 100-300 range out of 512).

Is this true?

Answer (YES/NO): NO